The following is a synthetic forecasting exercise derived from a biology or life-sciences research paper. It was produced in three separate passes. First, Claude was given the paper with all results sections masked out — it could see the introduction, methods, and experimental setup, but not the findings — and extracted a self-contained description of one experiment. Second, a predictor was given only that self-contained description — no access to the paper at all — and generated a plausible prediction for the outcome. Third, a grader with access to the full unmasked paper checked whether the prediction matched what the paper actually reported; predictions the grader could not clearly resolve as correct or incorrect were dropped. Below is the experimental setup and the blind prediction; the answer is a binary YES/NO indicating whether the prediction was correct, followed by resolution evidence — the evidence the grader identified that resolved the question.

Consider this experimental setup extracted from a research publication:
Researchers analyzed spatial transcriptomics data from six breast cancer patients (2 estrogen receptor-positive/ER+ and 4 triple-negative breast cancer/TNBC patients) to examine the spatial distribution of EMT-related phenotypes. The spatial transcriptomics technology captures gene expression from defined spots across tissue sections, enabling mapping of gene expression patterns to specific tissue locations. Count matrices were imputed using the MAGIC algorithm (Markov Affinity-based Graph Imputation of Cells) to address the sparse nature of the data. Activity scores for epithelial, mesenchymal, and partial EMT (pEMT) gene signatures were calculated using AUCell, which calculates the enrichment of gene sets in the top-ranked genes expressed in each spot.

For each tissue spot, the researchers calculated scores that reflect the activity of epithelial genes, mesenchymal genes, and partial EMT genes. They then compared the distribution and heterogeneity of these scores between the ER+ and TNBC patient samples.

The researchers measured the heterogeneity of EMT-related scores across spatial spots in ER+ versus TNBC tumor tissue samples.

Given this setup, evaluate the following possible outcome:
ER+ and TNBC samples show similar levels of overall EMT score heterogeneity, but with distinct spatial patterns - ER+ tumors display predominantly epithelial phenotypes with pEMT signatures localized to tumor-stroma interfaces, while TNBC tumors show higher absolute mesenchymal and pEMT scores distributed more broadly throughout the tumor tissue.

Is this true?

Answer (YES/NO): NO